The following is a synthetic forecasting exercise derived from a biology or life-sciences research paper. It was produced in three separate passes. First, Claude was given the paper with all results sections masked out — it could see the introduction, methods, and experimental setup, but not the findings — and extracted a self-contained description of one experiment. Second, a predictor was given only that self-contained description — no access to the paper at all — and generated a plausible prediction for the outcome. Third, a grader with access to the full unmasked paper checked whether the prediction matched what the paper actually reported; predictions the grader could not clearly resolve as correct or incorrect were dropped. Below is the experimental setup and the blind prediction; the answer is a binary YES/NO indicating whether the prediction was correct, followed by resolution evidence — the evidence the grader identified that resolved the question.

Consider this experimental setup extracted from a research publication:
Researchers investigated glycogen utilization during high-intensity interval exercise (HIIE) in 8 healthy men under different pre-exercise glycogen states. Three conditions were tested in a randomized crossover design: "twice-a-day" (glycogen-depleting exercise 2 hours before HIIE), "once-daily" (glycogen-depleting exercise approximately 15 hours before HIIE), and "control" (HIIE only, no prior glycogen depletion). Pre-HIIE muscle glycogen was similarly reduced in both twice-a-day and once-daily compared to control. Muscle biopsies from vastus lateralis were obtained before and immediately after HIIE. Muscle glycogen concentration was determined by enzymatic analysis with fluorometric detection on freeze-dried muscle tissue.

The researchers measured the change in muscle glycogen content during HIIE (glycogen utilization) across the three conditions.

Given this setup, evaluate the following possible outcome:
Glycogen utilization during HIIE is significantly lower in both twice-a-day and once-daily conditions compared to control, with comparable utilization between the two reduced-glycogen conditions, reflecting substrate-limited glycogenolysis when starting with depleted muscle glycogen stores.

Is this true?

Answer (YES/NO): NO